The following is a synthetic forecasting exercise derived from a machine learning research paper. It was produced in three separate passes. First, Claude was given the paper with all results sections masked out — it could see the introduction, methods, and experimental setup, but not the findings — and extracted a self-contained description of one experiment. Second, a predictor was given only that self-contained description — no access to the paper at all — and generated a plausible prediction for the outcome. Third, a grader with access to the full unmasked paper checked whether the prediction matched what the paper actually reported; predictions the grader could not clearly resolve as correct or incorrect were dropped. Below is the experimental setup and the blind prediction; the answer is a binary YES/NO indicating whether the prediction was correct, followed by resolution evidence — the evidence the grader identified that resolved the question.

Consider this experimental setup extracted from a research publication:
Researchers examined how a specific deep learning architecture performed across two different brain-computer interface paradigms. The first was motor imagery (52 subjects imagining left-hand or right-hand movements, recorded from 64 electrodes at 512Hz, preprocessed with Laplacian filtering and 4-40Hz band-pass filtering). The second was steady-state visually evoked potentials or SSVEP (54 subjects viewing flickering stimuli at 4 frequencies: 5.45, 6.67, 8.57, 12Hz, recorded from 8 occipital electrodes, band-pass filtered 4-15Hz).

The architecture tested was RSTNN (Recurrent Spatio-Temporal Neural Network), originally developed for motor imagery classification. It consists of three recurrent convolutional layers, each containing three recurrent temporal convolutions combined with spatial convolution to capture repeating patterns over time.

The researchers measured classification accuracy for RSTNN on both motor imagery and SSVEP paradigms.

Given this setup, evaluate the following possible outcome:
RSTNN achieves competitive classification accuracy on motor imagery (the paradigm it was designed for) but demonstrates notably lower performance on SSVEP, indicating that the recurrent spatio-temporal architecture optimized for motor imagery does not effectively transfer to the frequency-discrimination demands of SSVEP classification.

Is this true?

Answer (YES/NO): YES